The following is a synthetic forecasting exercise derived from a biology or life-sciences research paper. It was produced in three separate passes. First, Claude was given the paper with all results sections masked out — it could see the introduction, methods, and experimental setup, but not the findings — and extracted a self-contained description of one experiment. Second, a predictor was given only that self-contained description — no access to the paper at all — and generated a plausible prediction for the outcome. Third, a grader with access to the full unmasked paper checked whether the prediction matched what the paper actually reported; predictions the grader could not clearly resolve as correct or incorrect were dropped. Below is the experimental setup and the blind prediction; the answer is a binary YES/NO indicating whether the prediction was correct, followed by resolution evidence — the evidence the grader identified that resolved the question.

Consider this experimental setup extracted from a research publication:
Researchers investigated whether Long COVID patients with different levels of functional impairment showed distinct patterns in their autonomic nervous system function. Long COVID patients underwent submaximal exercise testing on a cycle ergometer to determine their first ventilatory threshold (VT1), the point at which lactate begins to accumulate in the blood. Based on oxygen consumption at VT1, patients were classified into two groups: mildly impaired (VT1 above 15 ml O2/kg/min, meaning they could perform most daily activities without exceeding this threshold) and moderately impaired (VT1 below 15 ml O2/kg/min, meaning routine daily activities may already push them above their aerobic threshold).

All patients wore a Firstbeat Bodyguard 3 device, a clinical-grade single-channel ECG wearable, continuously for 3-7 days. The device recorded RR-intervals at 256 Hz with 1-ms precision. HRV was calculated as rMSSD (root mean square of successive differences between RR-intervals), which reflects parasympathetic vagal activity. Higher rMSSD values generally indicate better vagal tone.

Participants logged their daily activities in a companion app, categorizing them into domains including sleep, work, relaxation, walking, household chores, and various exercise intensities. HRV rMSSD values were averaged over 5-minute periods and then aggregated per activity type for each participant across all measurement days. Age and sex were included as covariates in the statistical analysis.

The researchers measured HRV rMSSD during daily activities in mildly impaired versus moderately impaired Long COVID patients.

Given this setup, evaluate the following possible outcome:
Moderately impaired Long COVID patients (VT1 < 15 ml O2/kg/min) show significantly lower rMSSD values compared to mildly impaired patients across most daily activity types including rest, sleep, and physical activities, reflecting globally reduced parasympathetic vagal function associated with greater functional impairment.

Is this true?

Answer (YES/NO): NO